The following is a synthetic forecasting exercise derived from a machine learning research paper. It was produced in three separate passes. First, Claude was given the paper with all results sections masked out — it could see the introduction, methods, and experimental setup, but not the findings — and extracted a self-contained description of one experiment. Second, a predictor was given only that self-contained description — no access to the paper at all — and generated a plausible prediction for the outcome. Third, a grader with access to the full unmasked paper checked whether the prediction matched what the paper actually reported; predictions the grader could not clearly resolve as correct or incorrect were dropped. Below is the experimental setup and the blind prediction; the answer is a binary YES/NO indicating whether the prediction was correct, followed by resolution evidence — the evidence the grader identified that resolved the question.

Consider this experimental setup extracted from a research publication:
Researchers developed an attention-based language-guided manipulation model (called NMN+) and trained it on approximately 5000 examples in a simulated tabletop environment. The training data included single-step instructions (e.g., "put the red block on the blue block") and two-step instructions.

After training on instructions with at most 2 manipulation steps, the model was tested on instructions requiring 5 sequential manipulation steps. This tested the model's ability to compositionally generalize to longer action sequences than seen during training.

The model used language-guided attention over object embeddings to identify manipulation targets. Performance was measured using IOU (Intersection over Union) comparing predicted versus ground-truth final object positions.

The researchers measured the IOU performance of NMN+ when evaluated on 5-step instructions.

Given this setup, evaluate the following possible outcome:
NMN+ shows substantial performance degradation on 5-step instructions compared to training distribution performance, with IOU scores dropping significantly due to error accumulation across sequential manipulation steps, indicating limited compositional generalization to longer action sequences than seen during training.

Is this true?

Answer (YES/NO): YES